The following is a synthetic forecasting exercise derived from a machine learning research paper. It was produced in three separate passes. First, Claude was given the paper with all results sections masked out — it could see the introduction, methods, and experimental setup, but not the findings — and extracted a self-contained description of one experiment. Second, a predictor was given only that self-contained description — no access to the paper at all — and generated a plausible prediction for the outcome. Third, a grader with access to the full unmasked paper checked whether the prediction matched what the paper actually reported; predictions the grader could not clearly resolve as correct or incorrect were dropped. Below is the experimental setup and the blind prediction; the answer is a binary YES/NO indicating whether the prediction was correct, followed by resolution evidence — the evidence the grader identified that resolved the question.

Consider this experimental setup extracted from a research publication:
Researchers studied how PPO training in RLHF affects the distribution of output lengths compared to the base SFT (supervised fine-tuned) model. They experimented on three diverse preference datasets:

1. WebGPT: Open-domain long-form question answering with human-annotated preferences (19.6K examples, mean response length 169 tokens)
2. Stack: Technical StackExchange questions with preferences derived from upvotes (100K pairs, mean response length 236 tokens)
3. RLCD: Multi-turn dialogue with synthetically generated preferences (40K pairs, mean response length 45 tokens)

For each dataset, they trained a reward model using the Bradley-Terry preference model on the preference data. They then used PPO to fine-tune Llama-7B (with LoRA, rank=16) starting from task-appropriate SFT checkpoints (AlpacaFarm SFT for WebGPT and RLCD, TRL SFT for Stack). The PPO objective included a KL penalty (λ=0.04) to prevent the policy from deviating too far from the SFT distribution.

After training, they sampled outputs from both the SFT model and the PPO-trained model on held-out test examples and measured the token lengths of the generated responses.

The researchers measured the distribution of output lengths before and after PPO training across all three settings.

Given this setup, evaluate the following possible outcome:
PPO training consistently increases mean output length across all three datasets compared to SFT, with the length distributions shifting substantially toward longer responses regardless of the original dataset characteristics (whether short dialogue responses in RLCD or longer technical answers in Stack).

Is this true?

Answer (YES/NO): YES